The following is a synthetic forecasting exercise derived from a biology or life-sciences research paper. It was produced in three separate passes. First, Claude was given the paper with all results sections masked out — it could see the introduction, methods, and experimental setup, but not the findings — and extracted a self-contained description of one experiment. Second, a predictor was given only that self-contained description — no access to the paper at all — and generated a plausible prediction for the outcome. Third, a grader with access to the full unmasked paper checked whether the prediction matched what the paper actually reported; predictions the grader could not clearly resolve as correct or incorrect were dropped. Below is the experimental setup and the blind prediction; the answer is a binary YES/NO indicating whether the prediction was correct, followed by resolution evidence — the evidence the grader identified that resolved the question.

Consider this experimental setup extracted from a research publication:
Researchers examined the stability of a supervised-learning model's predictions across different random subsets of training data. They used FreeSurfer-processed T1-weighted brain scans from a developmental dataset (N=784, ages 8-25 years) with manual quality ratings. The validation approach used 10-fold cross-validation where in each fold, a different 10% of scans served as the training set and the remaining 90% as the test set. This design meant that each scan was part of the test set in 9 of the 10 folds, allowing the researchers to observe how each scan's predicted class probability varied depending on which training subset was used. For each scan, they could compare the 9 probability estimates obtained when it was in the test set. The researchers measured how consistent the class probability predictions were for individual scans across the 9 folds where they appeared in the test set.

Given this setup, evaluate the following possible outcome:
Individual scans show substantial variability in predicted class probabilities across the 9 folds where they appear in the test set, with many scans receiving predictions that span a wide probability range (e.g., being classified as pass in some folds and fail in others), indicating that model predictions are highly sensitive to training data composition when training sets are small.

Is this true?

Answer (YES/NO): NO